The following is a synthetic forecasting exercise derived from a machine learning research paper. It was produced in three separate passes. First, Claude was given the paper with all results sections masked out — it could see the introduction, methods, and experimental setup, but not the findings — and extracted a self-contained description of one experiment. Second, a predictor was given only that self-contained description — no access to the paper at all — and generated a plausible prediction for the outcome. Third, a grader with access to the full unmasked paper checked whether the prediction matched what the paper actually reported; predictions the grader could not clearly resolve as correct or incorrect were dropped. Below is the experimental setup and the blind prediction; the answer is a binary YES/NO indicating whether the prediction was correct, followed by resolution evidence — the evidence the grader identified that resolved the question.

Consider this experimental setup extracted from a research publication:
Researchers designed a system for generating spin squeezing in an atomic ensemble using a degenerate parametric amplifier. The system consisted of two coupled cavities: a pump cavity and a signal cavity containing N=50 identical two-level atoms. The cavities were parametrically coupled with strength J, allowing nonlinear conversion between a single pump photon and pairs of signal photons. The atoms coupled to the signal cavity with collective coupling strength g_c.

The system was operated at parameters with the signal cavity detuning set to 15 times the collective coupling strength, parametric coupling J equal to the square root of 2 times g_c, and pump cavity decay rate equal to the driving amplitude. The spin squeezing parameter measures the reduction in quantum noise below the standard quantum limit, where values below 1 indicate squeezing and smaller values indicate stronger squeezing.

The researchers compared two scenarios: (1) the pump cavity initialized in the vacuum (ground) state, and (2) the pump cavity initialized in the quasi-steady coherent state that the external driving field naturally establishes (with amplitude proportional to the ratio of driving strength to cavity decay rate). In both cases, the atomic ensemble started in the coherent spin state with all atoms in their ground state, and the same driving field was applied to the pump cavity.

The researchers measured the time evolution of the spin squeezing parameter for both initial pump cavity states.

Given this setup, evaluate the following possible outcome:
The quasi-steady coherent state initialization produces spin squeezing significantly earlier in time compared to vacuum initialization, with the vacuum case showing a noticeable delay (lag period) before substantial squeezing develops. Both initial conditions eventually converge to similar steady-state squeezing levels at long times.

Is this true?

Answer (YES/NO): NO